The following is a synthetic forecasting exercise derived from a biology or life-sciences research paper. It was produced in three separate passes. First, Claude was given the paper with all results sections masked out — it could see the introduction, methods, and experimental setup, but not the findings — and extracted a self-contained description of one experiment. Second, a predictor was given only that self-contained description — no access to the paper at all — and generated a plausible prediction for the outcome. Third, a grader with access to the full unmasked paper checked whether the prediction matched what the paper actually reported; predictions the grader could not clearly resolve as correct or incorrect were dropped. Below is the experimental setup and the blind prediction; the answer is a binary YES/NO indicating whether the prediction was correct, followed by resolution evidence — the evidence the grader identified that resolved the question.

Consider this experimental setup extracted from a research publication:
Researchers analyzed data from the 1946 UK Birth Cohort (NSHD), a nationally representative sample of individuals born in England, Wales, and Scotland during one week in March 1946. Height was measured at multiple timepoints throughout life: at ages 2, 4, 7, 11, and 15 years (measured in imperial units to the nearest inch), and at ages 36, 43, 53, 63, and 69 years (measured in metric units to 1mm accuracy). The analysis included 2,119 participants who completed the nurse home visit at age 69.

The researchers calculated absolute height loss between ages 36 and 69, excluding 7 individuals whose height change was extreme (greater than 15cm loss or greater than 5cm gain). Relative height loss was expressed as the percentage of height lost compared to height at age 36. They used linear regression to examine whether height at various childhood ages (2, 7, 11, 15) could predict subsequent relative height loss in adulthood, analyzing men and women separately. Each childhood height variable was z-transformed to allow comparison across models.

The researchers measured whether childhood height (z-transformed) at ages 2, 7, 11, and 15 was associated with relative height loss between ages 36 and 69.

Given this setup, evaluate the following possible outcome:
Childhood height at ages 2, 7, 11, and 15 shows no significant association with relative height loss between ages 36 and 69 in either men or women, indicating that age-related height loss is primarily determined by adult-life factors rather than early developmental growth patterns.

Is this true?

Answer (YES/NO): NO